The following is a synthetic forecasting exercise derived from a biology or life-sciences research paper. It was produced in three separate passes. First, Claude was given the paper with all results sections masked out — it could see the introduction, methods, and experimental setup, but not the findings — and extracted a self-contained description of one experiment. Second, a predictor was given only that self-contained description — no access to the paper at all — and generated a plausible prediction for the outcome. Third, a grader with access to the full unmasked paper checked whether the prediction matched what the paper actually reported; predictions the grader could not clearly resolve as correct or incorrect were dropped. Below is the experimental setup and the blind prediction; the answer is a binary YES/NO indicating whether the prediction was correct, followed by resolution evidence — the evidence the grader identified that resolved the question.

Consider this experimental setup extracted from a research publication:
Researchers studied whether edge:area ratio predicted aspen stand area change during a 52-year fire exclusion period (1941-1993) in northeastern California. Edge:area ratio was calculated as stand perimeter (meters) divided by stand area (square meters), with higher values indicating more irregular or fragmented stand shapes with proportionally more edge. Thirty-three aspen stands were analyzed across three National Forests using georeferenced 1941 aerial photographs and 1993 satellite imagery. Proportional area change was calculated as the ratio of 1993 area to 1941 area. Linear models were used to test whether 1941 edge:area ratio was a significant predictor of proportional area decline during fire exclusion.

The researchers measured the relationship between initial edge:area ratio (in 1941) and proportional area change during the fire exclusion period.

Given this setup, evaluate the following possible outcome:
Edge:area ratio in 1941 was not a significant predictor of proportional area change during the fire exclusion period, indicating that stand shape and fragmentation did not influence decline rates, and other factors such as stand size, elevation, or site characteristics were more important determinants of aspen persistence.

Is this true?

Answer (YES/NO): NO